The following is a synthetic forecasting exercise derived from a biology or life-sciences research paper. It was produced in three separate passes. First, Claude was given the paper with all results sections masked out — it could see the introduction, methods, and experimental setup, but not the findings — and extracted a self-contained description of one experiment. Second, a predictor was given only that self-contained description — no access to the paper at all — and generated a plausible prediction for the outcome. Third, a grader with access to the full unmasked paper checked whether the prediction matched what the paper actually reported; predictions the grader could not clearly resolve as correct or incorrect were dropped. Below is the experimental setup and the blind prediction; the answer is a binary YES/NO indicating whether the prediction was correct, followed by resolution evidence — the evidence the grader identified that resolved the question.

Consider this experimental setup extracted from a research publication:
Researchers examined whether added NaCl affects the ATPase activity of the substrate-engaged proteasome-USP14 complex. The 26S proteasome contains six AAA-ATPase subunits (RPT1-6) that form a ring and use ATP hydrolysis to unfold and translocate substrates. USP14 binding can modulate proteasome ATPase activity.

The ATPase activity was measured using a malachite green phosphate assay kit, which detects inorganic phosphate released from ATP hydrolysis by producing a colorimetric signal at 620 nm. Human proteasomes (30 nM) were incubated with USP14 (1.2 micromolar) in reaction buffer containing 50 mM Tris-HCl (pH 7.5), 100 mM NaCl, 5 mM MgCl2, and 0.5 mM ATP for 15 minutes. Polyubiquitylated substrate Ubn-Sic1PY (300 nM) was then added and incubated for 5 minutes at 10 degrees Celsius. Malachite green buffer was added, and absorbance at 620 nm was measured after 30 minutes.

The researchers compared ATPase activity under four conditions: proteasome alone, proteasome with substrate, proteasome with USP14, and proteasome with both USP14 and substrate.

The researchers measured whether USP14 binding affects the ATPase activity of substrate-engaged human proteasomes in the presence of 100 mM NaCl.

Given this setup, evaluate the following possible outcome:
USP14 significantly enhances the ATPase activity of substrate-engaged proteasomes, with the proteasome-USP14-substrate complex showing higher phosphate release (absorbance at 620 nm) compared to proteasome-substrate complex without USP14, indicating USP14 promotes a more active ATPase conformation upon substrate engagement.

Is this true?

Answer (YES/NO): NO